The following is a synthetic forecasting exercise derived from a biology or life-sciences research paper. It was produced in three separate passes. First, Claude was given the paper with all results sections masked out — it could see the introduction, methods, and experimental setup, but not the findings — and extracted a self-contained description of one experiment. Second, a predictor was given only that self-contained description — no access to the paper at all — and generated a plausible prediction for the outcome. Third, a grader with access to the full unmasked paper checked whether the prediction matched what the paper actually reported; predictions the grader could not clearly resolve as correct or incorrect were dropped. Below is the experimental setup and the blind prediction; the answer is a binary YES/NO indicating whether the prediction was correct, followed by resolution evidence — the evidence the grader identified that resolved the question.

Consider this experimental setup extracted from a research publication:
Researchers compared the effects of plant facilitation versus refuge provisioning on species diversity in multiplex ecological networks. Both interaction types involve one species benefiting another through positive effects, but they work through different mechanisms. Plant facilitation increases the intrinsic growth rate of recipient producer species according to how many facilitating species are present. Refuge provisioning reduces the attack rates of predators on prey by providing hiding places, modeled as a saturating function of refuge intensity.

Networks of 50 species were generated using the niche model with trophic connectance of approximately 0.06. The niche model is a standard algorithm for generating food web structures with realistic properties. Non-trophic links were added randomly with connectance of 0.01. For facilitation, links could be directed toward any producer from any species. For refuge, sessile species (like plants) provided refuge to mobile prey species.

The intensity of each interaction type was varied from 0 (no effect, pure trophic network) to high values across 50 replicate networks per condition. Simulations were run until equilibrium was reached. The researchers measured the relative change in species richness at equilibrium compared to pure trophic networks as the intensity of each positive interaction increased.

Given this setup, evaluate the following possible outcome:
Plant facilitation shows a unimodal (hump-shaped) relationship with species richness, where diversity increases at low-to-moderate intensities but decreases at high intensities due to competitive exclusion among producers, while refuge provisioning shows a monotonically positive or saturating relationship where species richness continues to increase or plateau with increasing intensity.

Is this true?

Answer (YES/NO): NO